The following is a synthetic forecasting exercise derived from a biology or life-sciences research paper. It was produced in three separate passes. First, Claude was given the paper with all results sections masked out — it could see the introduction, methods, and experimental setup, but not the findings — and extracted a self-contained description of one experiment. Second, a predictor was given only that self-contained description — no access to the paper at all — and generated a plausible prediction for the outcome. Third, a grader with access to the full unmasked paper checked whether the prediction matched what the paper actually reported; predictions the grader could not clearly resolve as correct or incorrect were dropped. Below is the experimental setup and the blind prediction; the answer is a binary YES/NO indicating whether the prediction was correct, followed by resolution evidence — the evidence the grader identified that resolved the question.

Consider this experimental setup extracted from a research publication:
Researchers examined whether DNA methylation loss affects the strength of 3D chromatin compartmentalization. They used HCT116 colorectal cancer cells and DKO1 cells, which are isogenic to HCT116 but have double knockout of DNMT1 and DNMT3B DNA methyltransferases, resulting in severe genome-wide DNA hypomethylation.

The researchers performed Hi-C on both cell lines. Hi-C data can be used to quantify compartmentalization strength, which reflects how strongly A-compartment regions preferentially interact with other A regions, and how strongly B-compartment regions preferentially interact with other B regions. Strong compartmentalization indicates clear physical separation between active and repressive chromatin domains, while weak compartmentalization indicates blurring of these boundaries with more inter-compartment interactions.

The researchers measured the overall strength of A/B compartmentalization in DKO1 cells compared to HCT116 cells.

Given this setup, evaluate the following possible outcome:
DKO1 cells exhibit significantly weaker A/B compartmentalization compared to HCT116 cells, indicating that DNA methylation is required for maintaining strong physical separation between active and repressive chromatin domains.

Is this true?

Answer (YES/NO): YES